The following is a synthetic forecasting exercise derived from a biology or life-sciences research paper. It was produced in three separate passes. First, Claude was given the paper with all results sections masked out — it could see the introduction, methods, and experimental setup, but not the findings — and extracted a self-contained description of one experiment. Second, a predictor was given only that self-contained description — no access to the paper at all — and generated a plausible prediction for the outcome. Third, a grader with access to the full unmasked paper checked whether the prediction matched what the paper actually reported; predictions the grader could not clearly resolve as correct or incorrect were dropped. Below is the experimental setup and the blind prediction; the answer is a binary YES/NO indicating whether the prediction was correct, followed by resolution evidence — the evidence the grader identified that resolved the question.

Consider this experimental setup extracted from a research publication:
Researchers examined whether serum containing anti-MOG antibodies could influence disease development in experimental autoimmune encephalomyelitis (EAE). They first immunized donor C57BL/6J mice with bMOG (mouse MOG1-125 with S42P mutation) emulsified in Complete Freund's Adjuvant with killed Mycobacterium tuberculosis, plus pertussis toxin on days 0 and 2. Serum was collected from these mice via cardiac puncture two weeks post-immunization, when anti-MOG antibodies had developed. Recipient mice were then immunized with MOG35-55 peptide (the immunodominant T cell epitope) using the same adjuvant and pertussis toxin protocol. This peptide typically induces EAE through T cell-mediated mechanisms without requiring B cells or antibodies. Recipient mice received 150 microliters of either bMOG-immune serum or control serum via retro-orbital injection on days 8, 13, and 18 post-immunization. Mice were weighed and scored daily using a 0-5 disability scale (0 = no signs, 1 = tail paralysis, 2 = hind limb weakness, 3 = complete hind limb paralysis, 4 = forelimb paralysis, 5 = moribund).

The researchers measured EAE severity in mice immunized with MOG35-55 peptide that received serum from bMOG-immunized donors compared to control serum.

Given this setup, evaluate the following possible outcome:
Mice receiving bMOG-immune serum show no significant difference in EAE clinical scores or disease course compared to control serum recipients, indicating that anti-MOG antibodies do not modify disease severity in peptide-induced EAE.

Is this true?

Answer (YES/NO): NO